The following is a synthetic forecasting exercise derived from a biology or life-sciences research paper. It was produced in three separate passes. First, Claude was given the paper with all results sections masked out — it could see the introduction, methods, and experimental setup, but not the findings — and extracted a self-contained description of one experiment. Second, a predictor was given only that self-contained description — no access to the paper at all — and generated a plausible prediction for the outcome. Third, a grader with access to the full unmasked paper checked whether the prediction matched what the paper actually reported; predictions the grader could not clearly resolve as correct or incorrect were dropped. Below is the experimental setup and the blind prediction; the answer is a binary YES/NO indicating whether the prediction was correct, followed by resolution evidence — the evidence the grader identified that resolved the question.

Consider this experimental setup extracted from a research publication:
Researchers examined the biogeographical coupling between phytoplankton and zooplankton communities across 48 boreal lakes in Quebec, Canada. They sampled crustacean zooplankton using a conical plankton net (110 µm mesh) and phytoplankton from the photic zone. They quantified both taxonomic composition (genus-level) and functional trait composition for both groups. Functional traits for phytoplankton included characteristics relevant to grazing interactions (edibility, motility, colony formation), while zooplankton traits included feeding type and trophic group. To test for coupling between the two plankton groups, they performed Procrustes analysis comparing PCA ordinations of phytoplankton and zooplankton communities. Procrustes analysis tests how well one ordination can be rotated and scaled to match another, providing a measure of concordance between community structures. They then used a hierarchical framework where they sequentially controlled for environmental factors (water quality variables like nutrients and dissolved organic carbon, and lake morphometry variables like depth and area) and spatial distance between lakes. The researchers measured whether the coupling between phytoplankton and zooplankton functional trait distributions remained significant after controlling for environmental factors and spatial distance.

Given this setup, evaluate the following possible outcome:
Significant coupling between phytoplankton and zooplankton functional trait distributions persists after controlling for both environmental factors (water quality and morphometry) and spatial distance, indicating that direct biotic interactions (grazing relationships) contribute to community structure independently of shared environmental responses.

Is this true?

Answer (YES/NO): NO